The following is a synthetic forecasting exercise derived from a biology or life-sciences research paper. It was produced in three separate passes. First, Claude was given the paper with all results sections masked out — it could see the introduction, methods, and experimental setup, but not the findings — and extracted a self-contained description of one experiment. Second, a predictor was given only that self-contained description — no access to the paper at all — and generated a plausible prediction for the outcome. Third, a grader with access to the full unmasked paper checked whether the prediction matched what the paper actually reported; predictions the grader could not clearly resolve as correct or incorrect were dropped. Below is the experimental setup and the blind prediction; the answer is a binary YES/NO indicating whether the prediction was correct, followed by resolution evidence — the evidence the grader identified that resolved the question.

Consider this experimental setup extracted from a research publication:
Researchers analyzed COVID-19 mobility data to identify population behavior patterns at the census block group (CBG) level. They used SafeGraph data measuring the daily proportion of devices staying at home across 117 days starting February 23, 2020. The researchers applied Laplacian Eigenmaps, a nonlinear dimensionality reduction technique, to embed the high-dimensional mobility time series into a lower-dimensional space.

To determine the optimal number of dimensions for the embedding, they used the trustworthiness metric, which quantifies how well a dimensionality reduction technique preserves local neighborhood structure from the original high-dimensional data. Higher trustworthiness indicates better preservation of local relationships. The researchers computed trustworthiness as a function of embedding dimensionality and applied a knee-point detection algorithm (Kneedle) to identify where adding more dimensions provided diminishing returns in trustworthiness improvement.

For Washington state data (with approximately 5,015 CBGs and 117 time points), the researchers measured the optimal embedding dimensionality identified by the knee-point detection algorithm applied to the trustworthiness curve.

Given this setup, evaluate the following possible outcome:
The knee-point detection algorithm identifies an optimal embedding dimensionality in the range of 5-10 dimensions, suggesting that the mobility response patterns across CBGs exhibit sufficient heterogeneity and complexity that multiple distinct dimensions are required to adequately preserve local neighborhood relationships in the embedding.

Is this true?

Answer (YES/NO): NO